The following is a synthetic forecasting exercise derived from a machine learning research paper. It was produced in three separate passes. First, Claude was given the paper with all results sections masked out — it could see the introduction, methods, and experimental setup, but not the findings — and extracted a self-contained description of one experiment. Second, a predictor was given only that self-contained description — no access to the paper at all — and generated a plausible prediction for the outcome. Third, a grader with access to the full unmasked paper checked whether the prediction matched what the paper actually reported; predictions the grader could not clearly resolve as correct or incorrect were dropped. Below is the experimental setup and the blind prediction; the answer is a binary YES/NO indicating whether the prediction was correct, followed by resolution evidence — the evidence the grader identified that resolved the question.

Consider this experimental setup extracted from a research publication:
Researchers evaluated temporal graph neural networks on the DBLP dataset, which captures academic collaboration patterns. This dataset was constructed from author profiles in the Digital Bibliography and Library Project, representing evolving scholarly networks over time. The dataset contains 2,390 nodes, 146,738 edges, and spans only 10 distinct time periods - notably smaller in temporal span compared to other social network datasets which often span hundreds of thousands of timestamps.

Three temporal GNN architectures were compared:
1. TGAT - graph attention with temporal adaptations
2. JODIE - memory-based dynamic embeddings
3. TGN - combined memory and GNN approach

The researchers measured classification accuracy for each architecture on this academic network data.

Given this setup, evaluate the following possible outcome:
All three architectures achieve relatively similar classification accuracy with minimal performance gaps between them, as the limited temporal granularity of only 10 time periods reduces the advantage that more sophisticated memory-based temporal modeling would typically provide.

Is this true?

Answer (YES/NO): YES